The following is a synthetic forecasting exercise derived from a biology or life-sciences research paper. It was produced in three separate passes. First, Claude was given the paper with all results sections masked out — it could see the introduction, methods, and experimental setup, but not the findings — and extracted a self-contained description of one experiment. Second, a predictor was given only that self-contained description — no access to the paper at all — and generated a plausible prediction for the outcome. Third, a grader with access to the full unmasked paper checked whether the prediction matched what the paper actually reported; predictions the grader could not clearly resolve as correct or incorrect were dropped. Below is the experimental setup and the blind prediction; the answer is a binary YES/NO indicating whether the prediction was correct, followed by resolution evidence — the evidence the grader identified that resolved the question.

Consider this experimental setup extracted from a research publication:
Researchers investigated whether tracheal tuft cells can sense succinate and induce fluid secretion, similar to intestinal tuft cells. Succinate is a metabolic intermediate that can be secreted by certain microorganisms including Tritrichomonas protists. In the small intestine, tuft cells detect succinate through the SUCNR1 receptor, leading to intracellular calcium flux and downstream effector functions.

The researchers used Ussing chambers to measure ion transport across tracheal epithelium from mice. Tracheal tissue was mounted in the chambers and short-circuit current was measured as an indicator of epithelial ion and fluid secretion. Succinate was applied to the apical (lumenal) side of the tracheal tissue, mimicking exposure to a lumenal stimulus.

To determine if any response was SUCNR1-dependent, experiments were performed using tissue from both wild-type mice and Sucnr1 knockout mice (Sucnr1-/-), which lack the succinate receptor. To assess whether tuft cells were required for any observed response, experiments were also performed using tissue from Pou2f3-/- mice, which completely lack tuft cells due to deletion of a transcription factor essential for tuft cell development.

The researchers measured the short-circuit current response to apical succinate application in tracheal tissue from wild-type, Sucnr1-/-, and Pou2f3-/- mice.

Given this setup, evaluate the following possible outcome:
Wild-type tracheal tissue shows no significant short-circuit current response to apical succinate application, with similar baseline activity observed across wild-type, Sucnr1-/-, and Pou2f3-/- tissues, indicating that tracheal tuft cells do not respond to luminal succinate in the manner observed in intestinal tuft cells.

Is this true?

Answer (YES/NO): NO